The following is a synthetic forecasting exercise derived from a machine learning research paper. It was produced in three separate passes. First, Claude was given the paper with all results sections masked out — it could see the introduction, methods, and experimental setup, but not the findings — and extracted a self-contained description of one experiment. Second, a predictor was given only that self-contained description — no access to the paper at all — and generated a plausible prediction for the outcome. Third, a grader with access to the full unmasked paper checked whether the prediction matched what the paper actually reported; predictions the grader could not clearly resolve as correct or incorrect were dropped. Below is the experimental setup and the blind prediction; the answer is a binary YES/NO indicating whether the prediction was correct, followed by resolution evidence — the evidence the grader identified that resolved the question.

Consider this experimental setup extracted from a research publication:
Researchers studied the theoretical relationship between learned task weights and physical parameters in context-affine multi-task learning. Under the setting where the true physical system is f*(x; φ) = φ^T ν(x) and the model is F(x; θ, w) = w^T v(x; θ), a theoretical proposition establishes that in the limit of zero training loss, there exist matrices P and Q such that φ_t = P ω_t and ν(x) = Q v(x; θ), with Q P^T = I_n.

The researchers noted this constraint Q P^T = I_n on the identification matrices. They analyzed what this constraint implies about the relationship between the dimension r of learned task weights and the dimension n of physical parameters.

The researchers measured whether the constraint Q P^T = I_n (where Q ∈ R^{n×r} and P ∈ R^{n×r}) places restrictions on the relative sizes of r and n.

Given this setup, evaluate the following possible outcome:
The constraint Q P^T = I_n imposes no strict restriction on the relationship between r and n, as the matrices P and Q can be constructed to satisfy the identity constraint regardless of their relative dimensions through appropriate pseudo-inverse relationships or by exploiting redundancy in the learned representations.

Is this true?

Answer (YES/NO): NO